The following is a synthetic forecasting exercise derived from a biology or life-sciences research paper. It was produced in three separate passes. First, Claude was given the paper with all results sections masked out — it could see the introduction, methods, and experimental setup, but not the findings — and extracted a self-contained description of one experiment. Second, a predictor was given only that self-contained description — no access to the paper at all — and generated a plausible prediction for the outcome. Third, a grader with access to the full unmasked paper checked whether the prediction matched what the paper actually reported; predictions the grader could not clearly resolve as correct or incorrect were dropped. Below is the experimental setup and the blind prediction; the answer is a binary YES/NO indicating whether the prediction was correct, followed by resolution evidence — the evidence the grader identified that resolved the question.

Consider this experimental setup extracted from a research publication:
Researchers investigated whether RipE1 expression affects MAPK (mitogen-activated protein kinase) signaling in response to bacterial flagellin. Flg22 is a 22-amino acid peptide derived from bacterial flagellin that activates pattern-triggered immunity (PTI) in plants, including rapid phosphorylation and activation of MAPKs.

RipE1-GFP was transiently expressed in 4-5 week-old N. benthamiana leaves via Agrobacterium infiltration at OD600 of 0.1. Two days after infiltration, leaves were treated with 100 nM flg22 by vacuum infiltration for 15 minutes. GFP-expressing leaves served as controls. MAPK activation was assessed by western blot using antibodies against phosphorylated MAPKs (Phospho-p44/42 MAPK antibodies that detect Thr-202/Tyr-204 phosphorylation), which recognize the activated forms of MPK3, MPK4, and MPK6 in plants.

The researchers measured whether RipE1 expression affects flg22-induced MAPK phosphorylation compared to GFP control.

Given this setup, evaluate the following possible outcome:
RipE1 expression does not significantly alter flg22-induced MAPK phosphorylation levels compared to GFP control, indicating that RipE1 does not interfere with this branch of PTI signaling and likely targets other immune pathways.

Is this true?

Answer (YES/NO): NO